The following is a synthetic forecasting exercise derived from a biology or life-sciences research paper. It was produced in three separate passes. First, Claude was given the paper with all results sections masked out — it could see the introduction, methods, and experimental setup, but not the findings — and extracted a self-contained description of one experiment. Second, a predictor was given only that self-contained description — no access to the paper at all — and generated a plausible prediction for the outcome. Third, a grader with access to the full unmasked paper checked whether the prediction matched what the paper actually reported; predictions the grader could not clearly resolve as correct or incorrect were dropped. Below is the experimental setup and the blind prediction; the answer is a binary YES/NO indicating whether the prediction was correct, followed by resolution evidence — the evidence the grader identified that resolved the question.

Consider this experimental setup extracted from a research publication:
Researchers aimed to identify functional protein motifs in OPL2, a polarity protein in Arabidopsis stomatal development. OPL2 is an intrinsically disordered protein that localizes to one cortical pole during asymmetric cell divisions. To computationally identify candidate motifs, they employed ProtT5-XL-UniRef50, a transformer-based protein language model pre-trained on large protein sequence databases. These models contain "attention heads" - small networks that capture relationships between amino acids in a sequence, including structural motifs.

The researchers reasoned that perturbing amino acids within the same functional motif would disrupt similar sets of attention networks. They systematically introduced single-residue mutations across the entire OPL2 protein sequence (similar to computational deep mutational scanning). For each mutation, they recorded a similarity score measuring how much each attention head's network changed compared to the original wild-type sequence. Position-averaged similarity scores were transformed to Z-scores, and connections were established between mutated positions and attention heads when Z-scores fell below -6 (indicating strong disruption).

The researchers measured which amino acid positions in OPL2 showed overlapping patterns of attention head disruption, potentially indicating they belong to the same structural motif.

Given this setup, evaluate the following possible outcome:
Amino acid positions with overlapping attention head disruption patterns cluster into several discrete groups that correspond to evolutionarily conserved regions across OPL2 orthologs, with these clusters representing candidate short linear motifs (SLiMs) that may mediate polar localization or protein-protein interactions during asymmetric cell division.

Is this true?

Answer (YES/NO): NO